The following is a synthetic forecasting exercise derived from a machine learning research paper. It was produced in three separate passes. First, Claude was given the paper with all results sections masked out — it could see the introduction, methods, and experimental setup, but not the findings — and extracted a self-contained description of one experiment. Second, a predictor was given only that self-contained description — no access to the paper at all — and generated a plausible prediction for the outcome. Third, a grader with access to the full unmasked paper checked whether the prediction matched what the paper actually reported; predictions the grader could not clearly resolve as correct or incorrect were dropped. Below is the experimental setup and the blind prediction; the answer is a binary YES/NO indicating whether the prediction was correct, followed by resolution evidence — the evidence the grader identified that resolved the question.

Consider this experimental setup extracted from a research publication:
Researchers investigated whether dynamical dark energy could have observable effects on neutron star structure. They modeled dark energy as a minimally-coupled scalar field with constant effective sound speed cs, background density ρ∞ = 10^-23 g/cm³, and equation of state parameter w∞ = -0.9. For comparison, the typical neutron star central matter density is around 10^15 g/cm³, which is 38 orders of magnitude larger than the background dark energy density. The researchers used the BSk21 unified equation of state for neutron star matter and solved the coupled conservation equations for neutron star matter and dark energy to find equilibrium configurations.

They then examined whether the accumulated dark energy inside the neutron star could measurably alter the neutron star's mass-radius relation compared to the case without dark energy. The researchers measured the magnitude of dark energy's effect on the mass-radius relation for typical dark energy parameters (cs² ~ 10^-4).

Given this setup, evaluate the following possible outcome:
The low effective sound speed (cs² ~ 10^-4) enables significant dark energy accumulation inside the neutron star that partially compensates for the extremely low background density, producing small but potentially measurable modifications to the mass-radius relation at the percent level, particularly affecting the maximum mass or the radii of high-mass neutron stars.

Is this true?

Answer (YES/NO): NO